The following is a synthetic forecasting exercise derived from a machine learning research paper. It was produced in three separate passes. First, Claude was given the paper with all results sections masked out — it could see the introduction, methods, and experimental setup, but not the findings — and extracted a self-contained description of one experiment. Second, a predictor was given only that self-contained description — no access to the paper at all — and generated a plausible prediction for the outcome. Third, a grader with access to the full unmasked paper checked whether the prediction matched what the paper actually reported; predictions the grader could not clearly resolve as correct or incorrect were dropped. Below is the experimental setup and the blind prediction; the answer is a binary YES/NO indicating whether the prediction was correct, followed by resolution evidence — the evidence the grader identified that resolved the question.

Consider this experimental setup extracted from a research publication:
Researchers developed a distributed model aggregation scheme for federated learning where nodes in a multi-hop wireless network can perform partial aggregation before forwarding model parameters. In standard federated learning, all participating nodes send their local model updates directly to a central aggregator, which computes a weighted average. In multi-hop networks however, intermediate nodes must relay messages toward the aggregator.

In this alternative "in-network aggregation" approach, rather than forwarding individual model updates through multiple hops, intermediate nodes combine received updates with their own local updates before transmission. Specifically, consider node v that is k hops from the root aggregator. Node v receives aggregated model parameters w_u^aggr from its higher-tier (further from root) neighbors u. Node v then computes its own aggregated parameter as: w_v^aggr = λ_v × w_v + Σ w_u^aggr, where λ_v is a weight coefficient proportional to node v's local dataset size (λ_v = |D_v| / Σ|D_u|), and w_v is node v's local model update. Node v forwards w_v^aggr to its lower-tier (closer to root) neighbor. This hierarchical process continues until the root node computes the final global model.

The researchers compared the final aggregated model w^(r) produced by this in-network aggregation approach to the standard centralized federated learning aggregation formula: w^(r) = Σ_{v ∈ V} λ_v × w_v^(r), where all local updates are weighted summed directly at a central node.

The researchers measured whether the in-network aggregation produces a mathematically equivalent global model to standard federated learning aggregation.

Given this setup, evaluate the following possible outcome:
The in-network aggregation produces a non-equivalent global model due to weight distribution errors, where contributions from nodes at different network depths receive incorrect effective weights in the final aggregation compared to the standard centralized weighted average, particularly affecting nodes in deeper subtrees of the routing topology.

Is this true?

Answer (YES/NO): NO